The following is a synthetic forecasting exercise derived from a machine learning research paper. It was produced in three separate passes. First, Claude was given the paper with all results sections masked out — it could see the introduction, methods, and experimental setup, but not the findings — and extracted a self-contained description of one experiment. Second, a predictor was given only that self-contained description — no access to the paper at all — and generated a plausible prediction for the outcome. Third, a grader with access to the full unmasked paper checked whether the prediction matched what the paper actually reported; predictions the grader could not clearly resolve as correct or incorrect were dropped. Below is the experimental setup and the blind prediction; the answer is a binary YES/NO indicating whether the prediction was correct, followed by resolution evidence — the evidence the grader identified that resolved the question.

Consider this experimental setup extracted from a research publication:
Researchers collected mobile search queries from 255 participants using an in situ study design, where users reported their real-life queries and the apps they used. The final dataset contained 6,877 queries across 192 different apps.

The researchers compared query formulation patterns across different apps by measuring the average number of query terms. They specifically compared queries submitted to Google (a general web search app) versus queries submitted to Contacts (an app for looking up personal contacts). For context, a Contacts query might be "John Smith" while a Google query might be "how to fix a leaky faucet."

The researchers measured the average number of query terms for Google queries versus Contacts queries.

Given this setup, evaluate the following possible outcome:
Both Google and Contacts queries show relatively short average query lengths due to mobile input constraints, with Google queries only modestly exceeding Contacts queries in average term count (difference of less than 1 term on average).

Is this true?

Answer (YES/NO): NO